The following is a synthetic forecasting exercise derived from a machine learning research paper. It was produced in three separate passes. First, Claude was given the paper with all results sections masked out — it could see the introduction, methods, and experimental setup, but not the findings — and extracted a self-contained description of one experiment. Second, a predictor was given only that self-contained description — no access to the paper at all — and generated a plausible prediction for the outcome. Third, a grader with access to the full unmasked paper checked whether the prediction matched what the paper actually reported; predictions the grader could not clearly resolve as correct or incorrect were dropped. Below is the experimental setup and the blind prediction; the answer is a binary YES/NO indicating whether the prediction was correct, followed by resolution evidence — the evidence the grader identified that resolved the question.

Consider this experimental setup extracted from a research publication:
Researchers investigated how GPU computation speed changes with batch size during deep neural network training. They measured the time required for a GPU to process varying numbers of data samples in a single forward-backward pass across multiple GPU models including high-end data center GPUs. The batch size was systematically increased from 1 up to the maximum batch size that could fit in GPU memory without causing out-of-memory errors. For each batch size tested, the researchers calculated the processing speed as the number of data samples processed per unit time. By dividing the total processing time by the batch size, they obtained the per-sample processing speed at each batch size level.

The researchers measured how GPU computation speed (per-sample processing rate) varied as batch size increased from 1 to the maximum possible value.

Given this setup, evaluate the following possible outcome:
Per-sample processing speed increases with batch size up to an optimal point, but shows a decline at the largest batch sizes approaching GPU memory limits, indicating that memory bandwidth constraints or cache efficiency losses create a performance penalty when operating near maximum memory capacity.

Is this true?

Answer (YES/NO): NO